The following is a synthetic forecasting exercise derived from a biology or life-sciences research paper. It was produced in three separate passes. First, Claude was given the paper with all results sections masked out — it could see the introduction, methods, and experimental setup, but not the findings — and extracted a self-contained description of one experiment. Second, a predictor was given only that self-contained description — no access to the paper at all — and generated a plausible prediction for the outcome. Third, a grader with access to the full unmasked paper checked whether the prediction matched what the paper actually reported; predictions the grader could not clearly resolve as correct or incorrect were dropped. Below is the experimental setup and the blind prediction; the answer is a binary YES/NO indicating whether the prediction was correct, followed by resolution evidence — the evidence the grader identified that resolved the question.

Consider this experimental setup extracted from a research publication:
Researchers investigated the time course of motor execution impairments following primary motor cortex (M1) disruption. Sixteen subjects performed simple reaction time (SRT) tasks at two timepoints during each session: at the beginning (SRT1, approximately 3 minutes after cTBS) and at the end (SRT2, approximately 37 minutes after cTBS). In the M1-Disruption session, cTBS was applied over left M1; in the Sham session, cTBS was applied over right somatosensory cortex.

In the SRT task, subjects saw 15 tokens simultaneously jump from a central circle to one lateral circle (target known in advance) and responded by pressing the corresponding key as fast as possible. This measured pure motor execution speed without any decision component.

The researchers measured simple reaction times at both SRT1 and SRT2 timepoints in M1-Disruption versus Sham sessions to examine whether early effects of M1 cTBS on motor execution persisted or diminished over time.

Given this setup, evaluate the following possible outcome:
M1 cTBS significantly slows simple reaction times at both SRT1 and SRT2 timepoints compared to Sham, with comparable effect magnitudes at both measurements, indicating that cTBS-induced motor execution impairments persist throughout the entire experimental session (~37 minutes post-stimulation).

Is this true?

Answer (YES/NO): YES